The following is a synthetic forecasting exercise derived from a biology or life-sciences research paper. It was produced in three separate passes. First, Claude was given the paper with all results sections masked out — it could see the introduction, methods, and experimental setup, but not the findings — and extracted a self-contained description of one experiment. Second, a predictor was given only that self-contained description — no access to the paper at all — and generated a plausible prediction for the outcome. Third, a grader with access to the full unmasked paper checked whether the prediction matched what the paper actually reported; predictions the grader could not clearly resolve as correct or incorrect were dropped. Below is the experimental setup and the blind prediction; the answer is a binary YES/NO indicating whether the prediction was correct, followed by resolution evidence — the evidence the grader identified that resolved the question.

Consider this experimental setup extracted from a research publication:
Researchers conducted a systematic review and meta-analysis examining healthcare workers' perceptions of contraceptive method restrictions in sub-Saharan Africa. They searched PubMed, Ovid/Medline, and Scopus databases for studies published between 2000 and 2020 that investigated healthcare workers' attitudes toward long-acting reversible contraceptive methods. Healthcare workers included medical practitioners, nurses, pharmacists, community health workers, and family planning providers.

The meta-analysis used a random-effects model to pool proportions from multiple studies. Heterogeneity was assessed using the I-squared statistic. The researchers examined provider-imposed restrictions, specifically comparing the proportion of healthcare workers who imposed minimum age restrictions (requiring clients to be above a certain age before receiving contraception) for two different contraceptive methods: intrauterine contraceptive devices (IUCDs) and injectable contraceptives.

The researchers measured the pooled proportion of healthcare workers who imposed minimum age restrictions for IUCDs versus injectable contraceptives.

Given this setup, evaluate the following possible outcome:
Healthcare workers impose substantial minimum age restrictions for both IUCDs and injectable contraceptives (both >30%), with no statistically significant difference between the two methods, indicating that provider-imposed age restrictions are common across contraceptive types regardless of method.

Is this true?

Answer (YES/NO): YES